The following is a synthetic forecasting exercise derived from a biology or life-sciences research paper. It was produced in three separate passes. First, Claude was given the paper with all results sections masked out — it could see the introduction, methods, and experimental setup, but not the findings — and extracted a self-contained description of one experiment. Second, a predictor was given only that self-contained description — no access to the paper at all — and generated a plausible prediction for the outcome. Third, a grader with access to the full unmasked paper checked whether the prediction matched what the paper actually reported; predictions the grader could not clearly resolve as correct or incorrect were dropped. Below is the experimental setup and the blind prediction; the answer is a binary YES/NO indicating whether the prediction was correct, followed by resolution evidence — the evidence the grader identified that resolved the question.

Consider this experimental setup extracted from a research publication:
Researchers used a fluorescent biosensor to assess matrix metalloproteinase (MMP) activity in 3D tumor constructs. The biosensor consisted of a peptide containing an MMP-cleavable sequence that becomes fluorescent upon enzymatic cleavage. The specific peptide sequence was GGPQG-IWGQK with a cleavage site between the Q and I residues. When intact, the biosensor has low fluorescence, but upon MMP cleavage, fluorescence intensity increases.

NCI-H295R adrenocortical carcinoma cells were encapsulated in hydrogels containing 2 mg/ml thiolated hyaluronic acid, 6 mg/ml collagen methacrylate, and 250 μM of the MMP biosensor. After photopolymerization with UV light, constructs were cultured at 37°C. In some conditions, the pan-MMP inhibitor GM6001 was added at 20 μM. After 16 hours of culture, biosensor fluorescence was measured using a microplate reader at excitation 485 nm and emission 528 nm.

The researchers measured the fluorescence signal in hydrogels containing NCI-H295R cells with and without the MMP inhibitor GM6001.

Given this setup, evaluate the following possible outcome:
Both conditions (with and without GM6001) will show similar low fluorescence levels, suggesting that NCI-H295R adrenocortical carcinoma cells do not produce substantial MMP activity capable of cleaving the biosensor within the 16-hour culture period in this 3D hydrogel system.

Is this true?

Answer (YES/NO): NO